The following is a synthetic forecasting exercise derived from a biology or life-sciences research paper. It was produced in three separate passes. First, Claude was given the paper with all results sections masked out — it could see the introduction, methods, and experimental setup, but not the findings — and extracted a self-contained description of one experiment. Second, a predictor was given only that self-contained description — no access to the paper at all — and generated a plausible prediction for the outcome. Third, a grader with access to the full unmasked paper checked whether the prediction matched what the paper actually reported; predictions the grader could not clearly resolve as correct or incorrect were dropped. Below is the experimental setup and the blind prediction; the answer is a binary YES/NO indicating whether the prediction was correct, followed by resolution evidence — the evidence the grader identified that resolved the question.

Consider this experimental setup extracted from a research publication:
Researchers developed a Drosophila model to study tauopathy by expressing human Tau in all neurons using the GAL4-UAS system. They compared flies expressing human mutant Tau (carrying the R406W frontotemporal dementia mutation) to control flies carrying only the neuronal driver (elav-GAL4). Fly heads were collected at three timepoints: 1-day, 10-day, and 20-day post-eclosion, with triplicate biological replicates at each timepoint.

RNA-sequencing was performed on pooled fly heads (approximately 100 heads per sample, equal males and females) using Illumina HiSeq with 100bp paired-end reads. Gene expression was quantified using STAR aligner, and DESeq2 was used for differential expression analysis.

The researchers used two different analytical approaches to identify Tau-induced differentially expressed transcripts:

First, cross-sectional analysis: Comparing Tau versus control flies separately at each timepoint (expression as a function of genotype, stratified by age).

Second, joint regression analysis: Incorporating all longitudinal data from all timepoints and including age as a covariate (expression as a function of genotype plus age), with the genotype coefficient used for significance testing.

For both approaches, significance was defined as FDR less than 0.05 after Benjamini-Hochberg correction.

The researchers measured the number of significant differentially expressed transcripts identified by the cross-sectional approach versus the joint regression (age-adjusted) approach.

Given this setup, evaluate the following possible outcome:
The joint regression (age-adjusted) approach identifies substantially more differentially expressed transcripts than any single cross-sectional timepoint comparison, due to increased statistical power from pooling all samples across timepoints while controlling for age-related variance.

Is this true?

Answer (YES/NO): YES